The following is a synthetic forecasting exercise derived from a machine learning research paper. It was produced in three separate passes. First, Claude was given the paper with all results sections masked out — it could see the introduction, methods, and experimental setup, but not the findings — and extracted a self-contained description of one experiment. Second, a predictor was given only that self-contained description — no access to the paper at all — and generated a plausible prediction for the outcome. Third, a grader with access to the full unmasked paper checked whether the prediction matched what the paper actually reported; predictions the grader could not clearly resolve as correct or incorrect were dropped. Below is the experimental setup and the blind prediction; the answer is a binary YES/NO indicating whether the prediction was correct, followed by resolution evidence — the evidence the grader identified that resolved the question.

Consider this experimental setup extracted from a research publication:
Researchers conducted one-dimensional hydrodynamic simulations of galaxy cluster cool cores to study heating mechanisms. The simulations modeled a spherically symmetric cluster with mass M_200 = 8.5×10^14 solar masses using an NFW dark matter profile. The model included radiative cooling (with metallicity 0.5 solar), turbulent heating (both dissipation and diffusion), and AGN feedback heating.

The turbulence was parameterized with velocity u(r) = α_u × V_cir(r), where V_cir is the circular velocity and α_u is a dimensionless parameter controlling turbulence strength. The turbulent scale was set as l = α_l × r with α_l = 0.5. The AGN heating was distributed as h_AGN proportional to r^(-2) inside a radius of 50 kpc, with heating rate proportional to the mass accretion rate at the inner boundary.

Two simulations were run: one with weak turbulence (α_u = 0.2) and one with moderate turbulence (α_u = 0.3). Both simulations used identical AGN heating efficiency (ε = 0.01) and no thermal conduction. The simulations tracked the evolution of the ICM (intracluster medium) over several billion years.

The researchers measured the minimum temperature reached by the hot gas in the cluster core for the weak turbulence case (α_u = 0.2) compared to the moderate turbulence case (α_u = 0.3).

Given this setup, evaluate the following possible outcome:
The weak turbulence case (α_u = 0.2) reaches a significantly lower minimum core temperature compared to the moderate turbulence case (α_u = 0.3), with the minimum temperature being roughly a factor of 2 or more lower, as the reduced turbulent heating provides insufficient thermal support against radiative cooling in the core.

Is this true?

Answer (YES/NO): YES